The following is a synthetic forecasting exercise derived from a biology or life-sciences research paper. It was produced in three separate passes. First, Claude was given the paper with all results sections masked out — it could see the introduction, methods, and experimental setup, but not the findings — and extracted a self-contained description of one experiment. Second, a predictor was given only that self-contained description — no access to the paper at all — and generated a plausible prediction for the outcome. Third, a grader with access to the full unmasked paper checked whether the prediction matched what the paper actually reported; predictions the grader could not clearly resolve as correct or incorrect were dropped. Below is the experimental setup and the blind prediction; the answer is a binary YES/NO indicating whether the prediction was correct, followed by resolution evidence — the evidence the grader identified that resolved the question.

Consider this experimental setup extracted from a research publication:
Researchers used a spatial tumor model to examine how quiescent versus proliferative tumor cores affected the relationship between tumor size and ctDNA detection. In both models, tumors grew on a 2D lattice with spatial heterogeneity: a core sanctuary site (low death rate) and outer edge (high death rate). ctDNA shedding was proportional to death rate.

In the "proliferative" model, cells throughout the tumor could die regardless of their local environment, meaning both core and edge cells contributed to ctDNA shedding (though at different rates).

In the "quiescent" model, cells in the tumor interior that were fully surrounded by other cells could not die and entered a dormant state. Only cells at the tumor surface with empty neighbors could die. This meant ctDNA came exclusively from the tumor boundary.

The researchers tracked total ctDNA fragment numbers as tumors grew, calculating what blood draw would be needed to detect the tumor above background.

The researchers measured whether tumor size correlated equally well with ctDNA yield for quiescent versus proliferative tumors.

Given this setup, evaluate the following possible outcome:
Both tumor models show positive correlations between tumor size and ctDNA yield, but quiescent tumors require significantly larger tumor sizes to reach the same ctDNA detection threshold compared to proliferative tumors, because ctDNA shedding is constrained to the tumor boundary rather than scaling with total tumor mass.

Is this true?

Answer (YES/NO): YES